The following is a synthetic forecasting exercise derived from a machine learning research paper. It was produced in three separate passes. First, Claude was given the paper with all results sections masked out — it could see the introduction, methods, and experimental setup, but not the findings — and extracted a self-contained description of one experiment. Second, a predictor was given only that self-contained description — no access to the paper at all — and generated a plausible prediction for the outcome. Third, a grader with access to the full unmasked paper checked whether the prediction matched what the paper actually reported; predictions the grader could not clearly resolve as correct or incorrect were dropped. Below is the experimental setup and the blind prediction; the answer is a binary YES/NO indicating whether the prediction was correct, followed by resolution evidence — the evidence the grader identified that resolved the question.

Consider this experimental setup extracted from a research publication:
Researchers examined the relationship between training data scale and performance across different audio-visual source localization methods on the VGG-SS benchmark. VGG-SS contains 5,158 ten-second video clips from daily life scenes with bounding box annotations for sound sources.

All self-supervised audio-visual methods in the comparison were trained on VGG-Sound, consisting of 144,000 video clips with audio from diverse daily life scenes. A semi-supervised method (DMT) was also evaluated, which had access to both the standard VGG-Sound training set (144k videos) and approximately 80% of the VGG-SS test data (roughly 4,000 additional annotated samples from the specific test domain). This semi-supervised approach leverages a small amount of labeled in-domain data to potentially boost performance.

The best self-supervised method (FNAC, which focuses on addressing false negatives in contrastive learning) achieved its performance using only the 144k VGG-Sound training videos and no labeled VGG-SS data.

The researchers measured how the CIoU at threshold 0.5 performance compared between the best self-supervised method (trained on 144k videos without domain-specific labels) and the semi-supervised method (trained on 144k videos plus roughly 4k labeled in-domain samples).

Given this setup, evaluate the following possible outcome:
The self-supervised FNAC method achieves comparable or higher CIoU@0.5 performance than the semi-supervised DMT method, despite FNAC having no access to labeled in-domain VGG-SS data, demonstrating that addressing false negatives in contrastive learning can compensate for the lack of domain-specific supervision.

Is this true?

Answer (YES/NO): NO